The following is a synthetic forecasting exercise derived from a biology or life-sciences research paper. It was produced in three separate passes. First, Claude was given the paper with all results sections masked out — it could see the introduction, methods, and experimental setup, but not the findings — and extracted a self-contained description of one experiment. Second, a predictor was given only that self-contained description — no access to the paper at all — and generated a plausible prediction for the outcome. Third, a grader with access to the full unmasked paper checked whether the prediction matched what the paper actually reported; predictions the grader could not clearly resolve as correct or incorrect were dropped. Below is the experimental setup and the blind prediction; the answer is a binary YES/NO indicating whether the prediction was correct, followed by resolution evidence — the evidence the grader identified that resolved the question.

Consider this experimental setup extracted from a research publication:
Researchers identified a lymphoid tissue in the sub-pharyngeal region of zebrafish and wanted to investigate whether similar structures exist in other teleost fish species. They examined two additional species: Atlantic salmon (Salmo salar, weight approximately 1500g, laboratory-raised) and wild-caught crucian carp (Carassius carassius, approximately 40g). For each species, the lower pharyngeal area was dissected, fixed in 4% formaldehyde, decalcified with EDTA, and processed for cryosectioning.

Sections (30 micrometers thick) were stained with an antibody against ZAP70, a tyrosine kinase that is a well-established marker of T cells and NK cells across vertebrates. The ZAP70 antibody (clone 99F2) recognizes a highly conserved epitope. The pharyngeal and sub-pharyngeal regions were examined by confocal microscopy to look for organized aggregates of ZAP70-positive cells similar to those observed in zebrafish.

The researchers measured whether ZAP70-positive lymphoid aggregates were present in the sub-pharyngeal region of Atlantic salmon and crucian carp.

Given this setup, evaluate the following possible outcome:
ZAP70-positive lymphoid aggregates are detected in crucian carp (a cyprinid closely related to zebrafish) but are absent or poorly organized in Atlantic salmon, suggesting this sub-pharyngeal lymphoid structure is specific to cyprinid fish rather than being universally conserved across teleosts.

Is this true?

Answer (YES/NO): NO